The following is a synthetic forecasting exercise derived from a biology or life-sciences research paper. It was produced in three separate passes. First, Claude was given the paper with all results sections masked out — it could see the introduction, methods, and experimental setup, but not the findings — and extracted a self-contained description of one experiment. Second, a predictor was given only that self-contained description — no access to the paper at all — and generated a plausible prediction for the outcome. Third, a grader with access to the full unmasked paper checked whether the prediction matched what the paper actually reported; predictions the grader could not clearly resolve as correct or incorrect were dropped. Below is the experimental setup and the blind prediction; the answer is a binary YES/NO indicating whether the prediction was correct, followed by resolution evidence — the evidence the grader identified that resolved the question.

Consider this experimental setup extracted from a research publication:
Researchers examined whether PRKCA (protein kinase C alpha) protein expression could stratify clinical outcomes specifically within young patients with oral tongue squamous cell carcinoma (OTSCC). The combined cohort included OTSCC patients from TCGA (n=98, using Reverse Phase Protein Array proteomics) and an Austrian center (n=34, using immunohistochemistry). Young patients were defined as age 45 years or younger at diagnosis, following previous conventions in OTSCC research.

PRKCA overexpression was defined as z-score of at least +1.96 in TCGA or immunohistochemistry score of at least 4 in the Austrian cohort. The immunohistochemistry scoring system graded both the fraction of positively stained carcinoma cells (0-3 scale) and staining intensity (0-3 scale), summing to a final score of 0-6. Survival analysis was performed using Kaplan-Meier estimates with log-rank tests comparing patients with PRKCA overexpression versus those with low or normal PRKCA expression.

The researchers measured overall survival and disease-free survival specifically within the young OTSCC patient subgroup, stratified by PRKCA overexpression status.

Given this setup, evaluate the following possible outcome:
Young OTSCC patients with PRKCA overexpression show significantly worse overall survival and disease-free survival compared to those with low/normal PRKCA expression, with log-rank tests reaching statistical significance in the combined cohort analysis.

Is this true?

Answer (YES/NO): YES